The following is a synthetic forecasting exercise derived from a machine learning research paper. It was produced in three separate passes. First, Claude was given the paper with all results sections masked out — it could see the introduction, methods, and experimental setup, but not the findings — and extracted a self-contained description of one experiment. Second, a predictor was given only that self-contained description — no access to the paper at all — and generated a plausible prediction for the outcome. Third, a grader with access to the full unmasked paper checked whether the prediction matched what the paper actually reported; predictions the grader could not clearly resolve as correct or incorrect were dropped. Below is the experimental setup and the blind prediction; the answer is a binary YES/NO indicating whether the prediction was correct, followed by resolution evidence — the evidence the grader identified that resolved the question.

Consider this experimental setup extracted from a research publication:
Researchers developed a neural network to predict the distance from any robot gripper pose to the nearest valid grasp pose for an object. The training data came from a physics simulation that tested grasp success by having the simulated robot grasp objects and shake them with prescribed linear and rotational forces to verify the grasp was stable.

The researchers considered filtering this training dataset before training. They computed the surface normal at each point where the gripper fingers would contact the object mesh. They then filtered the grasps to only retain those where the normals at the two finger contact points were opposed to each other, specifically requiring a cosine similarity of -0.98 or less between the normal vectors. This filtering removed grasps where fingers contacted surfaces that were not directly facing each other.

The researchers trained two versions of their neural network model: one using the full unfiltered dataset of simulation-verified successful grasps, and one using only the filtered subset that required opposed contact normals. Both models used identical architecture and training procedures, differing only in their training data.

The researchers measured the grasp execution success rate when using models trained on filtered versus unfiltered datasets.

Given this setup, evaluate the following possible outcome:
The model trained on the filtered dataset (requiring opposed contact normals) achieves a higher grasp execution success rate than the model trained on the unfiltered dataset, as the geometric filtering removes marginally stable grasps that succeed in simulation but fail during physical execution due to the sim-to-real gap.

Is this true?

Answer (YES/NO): YES